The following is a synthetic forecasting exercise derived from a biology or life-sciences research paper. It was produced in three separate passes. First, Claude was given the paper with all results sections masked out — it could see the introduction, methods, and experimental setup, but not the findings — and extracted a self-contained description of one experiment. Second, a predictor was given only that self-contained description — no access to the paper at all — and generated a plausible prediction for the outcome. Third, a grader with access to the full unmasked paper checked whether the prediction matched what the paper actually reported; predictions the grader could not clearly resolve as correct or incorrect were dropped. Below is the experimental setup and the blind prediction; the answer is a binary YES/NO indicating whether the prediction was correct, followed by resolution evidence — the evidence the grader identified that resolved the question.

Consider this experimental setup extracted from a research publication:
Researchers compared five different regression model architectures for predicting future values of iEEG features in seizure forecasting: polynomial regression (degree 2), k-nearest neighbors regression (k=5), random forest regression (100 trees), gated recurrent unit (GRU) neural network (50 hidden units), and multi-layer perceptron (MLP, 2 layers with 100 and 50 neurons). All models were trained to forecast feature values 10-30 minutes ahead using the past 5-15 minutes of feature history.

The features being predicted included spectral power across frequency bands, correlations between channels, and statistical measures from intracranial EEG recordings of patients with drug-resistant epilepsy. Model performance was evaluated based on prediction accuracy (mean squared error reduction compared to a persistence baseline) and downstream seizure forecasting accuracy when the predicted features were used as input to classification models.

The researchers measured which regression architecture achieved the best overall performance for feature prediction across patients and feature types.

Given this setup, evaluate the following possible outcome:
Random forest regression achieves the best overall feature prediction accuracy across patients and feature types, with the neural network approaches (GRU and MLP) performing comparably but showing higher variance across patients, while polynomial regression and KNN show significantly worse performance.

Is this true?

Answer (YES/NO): NO